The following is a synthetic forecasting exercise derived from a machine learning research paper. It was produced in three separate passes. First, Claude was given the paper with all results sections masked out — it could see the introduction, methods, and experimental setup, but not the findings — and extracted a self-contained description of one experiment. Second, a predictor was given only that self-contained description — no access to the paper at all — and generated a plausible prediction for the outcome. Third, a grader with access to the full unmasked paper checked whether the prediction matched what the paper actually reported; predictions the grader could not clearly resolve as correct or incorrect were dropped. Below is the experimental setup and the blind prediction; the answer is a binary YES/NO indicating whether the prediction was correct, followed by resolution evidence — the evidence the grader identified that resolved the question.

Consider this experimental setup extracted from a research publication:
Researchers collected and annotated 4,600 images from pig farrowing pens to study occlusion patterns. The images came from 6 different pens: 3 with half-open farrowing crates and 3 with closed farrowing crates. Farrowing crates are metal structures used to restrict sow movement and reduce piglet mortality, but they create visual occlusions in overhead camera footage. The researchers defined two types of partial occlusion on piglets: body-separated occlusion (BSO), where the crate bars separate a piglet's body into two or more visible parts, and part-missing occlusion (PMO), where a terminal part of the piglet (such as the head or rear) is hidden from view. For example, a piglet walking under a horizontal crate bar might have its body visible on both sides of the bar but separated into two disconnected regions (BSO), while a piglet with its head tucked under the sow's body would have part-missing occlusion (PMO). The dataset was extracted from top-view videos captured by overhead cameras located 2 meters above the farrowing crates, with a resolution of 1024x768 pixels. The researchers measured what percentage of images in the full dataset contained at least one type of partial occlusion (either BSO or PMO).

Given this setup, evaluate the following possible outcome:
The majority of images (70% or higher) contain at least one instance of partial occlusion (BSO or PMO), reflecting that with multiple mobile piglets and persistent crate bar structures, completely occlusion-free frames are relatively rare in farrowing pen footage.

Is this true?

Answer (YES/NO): YES